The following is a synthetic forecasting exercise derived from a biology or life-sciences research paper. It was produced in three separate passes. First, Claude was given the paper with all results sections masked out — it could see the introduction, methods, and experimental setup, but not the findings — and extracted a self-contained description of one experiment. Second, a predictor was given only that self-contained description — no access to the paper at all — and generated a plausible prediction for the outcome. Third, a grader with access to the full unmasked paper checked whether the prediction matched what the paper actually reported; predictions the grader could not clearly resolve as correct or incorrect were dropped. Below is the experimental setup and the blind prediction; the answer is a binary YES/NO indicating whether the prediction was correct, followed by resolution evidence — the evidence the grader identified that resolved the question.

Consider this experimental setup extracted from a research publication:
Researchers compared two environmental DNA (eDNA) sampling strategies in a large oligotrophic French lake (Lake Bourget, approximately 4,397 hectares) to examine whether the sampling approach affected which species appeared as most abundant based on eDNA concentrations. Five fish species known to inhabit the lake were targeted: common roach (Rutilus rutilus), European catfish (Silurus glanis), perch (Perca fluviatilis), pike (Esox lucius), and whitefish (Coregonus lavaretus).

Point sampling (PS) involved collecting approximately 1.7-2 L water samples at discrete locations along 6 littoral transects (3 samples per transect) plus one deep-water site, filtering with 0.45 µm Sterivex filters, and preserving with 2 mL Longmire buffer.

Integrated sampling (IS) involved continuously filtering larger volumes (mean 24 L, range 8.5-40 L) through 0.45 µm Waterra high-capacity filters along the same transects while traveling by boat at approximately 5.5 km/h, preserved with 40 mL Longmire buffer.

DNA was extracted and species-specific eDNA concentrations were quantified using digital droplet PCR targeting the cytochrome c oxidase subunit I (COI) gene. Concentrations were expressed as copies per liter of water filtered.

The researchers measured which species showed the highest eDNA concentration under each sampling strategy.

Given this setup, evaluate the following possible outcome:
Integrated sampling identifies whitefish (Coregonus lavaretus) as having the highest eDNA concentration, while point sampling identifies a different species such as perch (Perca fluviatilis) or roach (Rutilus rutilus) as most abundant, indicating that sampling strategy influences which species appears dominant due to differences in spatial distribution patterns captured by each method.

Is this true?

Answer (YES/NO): YES